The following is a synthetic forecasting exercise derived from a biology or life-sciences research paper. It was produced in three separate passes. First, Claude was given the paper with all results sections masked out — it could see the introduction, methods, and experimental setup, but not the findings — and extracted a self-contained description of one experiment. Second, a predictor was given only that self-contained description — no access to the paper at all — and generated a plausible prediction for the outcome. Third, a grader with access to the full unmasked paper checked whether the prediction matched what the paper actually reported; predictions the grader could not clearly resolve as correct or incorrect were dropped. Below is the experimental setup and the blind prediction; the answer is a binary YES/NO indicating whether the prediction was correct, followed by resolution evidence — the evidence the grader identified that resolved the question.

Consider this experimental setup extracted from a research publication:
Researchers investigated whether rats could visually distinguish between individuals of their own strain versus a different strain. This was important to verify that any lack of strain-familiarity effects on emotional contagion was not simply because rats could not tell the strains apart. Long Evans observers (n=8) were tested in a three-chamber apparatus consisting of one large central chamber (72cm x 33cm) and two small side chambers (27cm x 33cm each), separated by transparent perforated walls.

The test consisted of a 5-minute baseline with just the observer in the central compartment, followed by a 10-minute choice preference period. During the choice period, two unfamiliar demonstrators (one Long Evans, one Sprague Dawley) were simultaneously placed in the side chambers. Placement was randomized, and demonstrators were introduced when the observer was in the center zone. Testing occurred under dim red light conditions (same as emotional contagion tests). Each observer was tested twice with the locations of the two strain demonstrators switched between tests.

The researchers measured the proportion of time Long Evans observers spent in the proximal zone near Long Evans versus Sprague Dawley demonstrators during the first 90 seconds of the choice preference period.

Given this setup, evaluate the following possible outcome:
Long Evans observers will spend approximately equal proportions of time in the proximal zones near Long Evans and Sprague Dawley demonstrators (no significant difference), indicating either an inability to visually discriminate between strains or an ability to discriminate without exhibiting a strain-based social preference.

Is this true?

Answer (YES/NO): NO